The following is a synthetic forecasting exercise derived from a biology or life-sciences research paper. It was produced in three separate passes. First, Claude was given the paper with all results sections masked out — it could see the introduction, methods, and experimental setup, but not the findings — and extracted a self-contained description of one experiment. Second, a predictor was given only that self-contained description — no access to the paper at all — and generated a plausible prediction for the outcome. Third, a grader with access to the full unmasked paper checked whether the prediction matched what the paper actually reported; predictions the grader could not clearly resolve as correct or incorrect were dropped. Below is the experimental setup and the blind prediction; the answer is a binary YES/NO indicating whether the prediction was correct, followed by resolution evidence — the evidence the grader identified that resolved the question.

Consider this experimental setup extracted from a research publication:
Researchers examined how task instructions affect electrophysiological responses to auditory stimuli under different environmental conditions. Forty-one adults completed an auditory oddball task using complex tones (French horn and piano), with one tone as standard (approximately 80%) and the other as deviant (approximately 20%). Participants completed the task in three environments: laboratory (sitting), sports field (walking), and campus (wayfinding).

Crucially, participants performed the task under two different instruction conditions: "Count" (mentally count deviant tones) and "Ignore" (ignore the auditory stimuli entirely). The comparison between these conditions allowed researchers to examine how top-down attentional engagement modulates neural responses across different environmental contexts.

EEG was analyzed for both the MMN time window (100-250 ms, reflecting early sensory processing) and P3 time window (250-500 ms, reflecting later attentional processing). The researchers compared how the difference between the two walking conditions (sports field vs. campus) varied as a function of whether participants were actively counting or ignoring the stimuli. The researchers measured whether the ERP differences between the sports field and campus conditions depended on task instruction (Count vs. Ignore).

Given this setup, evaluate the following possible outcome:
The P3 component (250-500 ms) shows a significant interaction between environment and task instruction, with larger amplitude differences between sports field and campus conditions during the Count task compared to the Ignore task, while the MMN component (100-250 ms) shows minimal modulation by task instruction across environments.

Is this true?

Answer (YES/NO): YES